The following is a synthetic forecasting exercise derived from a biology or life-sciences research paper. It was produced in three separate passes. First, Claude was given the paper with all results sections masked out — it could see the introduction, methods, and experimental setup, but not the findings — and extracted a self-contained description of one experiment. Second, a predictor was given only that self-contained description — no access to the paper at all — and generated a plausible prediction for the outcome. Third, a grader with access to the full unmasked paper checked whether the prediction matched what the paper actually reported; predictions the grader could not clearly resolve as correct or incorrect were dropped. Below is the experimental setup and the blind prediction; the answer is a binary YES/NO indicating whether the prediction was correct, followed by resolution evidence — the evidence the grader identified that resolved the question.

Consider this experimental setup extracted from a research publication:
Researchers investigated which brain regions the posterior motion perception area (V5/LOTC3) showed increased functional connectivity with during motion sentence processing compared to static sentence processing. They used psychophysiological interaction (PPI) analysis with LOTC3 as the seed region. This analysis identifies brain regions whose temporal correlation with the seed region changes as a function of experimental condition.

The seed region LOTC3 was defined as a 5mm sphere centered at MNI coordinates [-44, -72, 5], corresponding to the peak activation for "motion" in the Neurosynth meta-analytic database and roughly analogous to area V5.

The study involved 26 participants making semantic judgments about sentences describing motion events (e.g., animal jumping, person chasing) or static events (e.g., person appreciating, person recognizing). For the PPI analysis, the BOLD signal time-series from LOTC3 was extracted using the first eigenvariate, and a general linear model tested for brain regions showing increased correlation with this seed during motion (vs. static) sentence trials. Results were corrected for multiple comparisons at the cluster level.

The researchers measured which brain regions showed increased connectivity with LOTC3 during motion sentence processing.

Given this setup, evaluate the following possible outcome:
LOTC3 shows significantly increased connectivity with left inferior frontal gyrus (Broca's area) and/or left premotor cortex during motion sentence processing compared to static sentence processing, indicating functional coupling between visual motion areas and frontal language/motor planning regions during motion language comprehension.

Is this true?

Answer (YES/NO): NO